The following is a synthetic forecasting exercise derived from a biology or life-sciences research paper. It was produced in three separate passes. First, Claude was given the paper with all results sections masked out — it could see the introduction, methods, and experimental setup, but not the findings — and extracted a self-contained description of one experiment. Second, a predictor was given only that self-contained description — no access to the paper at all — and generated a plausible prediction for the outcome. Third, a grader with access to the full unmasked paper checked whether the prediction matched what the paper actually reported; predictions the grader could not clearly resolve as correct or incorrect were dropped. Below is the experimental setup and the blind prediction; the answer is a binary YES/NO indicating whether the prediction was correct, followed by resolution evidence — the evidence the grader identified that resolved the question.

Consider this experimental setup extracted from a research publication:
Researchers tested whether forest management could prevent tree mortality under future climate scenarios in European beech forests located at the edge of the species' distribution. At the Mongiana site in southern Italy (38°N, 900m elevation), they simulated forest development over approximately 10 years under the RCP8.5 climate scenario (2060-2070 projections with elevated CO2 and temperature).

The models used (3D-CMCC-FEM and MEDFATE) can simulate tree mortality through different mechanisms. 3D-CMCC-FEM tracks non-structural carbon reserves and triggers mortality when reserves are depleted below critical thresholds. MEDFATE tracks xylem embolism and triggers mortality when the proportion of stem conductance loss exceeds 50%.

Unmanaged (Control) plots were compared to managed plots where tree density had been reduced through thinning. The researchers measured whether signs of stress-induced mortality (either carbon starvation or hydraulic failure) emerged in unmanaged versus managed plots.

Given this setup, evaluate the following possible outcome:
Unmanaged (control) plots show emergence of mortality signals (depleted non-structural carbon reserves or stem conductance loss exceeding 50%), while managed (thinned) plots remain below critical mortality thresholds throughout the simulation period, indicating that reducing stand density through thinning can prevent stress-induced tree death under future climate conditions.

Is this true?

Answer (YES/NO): NO